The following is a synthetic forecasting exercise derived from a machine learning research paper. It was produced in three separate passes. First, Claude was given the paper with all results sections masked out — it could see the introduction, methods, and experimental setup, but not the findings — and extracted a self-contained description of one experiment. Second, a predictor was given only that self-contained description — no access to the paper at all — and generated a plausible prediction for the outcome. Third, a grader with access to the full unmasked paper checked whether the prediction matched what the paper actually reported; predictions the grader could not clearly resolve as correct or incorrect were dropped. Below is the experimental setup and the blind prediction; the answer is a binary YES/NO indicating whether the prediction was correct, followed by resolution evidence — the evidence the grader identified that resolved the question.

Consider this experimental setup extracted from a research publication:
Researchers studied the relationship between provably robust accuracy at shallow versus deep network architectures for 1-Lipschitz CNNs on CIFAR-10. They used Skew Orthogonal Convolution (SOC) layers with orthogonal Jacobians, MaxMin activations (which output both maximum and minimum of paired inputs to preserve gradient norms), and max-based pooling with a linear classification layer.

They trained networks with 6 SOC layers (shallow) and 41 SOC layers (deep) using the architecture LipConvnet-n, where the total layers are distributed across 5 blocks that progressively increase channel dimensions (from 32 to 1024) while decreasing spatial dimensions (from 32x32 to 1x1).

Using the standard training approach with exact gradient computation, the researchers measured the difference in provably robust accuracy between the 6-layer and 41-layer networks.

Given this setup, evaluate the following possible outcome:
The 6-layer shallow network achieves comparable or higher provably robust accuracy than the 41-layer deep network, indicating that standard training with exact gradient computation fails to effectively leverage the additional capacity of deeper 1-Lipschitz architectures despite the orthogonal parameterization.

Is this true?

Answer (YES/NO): YES